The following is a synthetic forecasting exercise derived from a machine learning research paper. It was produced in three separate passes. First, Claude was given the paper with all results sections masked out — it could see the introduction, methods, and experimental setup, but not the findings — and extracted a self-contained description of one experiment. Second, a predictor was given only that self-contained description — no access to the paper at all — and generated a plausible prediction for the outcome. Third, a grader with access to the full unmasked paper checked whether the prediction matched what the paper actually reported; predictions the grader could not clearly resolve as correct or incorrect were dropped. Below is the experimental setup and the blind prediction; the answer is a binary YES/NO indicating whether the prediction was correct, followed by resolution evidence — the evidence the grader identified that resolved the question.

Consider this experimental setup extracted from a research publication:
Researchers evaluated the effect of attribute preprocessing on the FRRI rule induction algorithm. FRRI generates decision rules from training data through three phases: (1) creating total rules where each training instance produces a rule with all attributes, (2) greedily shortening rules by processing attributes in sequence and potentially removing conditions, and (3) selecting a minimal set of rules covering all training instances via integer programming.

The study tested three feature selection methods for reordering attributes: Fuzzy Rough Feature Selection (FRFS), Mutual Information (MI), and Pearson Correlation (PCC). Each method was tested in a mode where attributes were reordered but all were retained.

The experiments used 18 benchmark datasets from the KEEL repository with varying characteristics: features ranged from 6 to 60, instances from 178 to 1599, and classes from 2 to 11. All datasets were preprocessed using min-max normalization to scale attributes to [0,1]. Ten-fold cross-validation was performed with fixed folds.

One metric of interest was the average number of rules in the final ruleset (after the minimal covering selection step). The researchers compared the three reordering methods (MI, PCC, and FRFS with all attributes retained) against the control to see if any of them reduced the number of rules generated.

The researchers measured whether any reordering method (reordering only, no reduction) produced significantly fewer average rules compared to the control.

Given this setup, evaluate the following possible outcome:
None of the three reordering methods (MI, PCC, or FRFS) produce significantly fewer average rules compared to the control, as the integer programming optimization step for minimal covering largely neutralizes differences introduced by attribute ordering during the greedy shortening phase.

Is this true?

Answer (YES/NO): YES